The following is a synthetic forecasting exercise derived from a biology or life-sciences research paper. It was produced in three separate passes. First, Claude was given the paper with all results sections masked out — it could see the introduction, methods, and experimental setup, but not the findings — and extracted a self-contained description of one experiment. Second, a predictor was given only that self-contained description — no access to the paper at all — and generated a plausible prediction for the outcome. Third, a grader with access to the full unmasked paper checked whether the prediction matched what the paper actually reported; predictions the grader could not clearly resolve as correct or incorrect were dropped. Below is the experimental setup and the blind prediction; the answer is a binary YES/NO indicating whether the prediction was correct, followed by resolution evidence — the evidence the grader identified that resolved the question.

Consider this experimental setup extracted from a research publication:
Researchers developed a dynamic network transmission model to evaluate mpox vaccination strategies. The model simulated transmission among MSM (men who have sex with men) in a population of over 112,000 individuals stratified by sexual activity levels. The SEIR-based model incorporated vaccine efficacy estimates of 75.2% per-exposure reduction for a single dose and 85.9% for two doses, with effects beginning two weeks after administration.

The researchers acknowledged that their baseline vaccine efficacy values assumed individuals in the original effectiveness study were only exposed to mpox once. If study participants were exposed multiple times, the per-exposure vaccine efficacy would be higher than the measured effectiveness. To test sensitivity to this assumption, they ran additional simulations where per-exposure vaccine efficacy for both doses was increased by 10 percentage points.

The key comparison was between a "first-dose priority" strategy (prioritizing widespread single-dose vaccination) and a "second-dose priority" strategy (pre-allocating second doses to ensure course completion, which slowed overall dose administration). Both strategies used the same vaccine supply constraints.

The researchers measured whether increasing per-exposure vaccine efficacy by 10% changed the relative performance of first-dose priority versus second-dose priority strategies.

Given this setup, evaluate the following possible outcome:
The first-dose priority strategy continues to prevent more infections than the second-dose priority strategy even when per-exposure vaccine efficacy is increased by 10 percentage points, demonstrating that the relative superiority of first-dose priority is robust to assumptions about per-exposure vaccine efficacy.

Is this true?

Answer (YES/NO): NO